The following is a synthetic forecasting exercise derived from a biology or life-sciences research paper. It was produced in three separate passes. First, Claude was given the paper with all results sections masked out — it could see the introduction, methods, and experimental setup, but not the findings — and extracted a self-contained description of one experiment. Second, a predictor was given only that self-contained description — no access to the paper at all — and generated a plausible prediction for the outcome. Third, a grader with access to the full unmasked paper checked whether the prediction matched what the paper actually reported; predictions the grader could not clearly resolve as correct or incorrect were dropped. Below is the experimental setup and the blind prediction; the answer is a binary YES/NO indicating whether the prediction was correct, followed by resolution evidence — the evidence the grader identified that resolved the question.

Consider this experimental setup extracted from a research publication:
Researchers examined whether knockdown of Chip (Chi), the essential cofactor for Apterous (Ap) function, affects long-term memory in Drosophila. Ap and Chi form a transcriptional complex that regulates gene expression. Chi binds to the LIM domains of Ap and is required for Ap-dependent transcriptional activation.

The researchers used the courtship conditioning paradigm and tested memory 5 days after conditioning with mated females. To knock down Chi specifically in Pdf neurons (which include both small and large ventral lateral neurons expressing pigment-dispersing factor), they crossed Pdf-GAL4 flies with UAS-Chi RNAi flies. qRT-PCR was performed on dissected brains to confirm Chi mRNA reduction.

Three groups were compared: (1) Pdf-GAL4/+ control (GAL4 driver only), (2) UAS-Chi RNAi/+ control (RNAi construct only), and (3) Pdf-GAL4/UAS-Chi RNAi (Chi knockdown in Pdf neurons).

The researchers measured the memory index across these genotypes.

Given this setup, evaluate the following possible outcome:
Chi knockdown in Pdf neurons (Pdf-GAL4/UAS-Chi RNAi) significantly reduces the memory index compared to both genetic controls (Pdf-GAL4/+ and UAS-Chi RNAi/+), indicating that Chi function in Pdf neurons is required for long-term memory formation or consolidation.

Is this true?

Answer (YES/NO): NO